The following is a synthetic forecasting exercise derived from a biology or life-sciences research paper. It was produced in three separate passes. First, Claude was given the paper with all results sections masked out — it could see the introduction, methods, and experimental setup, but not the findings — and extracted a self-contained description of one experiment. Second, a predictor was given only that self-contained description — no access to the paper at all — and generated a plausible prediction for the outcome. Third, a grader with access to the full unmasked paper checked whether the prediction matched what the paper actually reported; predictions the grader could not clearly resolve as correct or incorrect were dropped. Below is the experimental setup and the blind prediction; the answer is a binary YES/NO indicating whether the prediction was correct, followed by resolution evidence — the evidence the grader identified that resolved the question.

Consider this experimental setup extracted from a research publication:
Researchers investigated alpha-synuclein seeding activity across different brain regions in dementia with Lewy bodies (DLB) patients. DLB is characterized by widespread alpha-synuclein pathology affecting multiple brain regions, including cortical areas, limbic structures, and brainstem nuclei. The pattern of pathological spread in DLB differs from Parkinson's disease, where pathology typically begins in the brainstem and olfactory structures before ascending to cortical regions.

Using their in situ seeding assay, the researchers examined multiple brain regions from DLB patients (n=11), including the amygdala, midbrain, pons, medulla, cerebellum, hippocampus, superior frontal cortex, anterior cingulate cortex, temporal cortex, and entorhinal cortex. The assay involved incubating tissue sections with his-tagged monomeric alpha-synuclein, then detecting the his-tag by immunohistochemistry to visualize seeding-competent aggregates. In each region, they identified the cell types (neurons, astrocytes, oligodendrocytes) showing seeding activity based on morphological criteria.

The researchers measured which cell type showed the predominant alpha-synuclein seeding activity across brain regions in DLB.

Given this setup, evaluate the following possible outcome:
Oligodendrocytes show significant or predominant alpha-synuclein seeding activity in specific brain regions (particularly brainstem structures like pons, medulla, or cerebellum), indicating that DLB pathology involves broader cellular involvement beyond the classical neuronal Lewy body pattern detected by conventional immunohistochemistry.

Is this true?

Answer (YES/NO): NO